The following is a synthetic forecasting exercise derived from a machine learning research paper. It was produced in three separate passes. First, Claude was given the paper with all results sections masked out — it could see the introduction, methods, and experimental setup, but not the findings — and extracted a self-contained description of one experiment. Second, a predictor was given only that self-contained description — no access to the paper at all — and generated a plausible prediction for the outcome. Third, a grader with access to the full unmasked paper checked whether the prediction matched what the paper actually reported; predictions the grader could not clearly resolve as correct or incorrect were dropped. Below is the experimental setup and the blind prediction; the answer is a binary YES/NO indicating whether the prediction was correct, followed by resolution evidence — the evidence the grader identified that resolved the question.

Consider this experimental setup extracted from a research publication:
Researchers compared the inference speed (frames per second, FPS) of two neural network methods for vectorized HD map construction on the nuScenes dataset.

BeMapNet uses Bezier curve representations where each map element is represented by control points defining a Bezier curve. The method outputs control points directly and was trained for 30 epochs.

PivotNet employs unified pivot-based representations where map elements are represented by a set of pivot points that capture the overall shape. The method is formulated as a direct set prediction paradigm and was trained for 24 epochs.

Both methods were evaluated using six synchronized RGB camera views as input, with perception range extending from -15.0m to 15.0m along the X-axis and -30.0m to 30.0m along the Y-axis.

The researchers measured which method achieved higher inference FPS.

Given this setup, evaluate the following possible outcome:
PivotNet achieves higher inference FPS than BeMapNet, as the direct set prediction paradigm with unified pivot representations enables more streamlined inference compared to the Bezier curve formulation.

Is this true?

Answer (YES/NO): YES